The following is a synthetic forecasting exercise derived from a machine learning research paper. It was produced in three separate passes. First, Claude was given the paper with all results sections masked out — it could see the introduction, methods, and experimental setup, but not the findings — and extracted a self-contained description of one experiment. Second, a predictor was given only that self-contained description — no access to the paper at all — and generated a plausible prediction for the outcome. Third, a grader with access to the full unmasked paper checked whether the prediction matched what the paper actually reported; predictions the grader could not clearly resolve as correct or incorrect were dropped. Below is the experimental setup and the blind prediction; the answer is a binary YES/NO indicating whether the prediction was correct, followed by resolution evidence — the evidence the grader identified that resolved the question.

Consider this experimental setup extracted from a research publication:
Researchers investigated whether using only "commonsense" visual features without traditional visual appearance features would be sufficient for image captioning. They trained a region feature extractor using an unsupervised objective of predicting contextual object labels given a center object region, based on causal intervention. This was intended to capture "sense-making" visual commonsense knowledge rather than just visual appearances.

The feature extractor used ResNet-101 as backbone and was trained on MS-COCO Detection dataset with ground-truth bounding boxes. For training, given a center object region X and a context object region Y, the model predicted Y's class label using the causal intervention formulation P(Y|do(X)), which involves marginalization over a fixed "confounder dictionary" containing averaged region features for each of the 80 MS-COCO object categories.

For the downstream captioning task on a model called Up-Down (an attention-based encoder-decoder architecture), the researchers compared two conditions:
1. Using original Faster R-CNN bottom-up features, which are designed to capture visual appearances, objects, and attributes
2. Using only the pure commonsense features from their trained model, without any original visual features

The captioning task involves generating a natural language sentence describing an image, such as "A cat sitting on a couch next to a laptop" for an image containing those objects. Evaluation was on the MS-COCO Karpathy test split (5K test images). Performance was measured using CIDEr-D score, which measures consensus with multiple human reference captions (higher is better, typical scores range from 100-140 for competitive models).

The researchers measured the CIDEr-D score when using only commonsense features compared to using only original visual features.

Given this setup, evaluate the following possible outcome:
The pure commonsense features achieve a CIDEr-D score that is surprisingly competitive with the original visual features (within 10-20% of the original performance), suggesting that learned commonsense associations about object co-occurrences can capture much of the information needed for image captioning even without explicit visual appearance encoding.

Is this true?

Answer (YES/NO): NO